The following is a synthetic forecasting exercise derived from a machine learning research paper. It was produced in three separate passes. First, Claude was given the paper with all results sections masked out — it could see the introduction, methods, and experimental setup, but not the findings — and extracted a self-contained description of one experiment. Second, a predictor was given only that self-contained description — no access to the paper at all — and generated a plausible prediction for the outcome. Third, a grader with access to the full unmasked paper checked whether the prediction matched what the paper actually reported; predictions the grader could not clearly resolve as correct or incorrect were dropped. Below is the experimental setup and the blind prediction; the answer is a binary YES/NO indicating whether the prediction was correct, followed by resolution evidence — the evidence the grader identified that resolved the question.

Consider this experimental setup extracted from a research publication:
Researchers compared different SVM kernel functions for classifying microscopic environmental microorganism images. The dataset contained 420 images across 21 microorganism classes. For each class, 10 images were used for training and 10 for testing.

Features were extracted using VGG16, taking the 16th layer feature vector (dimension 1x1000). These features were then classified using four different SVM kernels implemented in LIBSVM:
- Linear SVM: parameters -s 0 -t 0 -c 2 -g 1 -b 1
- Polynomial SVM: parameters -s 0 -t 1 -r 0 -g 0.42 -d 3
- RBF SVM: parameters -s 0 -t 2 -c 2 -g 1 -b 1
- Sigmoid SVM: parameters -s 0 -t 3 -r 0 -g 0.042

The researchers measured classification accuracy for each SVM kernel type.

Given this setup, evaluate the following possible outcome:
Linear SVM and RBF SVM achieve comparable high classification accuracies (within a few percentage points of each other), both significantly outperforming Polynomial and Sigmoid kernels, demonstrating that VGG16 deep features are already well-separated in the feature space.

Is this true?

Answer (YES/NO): NO